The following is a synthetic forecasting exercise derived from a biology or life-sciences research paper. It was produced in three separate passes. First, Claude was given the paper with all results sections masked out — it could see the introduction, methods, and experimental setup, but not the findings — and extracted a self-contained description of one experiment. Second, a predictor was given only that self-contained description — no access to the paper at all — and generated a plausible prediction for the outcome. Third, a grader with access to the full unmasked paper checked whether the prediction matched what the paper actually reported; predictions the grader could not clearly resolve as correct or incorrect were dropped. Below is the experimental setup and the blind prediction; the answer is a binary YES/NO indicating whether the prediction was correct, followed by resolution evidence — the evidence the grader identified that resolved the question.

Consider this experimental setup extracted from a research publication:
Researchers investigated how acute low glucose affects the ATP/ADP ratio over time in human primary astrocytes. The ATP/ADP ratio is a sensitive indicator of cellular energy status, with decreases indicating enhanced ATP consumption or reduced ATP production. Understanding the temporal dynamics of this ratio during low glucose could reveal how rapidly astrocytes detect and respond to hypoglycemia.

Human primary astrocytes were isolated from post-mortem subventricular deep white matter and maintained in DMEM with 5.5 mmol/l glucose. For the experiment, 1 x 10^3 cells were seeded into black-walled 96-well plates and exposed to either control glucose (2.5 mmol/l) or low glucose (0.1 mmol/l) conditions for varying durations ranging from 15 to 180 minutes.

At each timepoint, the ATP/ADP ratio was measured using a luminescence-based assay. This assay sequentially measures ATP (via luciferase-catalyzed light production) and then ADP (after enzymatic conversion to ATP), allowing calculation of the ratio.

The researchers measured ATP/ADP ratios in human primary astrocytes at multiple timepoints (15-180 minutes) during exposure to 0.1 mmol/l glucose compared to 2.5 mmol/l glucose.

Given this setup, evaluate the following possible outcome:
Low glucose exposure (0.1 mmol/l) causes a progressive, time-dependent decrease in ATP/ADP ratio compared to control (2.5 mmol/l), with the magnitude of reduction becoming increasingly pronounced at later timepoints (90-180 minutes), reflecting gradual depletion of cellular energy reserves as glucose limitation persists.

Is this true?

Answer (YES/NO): NO